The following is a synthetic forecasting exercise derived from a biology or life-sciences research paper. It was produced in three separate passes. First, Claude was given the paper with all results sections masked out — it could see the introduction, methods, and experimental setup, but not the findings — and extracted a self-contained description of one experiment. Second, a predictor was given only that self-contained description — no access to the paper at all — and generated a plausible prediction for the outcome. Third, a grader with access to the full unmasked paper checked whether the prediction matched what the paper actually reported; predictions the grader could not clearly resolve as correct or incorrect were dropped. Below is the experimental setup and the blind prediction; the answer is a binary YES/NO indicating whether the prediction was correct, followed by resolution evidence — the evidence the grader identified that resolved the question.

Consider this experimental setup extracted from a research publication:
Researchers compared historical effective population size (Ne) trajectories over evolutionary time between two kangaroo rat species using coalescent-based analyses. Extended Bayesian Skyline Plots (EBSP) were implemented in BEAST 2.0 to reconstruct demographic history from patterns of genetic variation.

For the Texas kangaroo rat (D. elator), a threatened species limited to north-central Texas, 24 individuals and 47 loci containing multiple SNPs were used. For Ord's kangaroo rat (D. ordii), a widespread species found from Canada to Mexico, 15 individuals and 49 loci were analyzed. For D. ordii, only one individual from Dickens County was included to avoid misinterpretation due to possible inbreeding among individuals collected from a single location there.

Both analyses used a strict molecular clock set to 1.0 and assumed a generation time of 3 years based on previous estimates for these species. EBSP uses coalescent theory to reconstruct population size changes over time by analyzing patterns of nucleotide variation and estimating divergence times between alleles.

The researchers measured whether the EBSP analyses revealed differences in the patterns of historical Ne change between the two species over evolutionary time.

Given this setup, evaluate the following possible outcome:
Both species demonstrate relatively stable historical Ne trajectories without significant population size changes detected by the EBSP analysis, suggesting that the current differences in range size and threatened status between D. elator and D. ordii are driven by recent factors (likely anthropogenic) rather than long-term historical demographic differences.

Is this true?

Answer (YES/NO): NO